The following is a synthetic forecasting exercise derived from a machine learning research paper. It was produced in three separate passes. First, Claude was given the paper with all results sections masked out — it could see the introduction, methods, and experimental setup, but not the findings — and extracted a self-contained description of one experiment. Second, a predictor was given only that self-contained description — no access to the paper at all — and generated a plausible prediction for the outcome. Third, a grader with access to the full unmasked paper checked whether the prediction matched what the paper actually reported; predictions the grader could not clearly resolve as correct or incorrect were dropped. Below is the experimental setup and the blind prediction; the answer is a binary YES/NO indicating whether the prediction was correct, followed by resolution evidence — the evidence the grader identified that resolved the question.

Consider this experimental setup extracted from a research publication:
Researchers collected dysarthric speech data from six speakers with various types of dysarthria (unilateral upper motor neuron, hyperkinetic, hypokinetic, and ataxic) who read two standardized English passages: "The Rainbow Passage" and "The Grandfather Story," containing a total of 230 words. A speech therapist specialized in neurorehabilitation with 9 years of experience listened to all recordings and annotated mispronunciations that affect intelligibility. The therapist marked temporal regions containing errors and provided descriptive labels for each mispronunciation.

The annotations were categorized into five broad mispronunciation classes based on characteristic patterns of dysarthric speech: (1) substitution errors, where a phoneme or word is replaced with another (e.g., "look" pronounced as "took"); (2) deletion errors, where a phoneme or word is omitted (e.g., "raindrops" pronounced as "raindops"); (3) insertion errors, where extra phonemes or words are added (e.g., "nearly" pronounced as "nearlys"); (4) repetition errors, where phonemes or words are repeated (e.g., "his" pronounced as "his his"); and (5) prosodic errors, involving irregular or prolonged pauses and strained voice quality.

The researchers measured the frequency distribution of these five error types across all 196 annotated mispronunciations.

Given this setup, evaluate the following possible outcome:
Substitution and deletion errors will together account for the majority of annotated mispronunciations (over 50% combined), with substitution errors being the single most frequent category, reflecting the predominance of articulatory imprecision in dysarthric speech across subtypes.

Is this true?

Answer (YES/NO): YES